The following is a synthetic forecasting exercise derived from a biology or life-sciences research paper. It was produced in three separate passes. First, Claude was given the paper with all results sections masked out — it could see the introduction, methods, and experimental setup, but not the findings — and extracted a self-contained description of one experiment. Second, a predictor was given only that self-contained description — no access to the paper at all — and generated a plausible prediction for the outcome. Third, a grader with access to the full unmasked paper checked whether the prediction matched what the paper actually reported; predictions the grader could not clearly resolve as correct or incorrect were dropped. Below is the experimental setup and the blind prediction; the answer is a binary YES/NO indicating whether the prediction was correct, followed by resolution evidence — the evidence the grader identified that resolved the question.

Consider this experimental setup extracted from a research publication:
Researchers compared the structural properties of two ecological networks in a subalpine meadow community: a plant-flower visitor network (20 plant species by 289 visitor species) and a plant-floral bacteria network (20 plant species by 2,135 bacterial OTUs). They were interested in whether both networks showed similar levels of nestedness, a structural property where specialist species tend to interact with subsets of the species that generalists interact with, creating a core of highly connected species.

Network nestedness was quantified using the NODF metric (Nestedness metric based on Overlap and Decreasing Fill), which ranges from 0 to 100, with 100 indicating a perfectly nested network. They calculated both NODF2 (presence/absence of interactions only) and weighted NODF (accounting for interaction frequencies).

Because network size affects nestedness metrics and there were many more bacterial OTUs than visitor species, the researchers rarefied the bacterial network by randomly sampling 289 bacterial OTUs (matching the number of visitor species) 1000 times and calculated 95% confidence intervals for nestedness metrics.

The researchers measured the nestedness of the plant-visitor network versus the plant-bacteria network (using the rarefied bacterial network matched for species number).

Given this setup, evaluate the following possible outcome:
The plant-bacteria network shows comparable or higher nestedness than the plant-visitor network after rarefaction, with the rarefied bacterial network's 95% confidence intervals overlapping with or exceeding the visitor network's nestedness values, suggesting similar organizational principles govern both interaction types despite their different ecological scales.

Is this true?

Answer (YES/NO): YES